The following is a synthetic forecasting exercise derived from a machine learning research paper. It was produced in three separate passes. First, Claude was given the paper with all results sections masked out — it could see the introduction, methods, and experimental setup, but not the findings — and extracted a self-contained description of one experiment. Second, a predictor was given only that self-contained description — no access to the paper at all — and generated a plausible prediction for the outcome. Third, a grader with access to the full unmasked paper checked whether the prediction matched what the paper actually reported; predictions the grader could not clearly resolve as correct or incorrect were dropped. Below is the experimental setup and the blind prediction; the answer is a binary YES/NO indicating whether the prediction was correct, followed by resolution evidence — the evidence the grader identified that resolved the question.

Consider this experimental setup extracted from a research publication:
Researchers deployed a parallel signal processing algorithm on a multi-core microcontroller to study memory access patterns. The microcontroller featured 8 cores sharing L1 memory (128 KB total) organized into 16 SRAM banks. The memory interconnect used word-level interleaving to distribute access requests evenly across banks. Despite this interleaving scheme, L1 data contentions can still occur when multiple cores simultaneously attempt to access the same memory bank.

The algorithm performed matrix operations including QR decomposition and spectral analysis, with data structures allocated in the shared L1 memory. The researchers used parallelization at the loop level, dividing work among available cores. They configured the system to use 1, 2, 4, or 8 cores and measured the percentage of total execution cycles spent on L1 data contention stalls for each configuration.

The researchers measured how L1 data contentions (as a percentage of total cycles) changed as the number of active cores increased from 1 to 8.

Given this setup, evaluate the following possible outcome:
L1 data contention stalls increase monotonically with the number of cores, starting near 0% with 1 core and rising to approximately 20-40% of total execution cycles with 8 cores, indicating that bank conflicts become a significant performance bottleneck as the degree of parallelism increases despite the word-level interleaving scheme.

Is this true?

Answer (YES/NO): NO